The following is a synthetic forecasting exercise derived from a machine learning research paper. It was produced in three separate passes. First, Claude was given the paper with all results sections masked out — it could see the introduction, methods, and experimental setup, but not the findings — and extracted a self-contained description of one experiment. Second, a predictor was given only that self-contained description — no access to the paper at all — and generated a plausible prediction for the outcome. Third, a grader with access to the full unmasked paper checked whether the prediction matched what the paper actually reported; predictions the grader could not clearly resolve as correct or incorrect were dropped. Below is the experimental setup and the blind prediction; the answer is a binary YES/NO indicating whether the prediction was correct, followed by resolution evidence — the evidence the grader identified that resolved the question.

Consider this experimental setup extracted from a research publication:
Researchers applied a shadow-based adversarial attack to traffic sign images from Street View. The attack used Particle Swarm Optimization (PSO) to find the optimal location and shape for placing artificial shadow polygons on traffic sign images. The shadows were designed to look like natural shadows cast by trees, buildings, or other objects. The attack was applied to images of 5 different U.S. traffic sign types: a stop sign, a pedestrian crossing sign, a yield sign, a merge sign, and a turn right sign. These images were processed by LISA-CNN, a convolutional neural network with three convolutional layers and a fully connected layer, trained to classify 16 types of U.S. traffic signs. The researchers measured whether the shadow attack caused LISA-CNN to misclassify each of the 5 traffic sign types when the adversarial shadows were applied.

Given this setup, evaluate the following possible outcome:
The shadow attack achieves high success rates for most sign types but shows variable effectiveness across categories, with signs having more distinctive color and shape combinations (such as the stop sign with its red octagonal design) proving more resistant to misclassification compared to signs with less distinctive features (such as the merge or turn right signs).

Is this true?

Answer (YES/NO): NO